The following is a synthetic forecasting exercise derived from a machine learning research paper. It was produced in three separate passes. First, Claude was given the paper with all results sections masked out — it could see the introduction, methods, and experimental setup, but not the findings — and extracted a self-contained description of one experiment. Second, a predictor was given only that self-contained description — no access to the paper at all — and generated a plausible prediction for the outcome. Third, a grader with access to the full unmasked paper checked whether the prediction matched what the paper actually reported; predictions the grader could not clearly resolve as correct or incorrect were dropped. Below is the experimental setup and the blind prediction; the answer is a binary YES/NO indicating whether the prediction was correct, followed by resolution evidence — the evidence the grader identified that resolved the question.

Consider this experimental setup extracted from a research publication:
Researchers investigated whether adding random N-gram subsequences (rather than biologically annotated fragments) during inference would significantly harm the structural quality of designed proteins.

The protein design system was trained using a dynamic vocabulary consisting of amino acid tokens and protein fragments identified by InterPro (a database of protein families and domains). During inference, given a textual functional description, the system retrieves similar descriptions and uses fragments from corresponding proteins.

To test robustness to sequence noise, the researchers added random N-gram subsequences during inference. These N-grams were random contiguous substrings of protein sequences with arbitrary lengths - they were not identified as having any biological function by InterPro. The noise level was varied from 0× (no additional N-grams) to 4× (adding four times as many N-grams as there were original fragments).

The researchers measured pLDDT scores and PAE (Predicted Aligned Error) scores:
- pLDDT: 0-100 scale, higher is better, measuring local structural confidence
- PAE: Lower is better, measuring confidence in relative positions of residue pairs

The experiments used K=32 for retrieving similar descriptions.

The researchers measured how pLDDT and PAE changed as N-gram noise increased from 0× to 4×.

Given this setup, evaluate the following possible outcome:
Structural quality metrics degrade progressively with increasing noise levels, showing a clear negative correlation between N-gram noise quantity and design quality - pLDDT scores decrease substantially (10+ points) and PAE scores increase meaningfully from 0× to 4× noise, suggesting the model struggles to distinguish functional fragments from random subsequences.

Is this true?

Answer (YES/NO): NO